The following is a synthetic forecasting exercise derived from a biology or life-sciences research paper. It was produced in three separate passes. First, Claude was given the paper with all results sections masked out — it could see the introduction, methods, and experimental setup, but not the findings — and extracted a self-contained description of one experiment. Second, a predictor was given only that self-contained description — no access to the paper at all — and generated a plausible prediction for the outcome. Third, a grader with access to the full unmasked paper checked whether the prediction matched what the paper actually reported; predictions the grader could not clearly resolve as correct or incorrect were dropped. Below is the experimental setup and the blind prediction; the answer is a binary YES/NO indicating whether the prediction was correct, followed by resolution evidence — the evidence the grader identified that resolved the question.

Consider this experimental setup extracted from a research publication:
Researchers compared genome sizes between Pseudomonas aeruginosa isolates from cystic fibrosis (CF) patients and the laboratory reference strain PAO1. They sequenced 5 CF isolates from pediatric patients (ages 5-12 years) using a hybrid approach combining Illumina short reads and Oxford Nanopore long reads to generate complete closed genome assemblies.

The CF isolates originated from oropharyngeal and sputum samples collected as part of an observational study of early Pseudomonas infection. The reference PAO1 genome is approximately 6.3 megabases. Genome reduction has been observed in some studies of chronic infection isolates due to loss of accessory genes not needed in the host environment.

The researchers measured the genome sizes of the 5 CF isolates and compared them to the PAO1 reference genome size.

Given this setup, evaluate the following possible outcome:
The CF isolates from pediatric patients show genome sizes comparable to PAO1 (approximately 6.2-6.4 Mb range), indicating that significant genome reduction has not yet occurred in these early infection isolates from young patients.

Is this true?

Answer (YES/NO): NO